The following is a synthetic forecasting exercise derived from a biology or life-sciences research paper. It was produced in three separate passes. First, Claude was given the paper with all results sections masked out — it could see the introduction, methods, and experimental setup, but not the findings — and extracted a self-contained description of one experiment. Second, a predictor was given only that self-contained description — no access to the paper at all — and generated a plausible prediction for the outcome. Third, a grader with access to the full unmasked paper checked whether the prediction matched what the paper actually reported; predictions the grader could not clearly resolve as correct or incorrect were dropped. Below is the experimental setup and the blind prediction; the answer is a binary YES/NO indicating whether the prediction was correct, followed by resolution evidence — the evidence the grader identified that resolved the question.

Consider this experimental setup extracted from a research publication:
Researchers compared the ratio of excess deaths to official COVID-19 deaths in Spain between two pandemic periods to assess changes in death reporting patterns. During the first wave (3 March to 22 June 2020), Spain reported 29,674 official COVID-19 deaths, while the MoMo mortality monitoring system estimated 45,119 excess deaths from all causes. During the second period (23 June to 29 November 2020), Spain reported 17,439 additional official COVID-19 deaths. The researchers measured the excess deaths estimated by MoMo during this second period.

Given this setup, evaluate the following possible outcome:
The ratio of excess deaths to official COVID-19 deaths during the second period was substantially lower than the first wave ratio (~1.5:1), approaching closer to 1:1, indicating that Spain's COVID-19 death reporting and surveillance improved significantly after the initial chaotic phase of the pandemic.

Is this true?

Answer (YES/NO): YES